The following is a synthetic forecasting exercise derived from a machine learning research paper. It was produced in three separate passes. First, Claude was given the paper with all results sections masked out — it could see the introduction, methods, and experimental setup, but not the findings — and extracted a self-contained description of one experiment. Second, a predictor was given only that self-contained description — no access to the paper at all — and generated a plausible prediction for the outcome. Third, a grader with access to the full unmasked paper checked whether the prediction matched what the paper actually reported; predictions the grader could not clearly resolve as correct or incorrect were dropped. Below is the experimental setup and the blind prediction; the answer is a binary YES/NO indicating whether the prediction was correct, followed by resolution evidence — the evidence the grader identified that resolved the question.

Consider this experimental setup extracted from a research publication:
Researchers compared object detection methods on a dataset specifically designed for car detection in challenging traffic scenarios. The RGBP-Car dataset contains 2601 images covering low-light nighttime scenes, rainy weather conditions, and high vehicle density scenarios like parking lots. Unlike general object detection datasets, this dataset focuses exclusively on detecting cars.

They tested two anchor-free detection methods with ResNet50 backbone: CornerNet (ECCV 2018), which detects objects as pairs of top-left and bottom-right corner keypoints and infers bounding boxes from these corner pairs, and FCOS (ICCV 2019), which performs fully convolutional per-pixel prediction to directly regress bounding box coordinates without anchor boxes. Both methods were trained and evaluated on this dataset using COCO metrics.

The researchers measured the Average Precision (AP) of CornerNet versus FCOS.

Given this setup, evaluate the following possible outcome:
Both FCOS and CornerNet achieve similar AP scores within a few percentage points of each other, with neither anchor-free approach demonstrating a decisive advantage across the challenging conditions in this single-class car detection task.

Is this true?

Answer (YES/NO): NO